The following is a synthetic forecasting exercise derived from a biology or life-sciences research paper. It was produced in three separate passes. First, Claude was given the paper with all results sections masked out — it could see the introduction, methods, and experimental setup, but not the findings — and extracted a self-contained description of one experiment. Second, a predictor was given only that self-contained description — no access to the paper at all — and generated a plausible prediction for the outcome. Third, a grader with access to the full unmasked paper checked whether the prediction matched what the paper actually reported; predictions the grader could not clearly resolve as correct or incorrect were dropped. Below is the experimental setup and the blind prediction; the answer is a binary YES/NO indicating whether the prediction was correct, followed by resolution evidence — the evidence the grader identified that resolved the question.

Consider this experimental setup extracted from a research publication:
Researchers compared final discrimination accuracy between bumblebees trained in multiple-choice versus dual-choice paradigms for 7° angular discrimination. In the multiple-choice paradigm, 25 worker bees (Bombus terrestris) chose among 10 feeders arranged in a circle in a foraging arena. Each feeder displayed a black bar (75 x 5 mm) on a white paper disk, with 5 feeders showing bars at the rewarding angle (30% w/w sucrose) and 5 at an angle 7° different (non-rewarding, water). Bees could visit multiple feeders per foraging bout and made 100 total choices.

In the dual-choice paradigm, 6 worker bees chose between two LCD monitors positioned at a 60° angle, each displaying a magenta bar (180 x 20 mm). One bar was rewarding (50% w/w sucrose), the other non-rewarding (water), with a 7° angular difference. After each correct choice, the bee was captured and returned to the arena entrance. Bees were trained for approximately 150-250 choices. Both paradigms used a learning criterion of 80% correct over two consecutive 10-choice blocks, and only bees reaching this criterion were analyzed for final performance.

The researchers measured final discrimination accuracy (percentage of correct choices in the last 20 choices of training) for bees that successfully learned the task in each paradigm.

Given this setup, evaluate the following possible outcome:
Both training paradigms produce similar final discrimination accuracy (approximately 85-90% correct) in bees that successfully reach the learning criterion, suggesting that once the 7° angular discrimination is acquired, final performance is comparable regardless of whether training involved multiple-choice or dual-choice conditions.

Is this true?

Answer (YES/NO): NO